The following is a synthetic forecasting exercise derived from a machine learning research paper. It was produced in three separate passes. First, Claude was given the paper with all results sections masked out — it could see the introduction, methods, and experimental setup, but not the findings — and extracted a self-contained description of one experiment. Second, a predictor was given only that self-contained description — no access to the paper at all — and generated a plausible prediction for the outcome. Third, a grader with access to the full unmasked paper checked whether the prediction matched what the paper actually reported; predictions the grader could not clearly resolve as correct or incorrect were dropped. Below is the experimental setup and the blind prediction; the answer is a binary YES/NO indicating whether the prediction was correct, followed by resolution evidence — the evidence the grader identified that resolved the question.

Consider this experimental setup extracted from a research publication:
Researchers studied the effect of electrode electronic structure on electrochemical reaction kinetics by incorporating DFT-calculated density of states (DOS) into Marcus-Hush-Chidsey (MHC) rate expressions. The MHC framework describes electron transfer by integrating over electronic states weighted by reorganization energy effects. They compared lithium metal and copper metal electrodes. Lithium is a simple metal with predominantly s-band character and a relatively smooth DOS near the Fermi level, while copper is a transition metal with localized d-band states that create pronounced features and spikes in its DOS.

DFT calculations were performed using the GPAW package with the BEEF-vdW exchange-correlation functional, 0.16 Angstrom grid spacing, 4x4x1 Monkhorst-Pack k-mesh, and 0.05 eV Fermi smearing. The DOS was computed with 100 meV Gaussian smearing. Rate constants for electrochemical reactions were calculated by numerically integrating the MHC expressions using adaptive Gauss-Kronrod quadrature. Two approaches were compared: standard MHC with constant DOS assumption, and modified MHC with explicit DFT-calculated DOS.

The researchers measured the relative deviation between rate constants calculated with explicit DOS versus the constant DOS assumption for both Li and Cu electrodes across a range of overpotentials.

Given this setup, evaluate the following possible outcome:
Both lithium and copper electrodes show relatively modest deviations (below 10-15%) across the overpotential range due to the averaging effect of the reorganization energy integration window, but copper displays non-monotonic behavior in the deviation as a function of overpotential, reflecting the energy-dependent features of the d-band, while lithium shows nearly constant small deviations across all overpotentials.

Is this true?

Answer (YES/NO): NO